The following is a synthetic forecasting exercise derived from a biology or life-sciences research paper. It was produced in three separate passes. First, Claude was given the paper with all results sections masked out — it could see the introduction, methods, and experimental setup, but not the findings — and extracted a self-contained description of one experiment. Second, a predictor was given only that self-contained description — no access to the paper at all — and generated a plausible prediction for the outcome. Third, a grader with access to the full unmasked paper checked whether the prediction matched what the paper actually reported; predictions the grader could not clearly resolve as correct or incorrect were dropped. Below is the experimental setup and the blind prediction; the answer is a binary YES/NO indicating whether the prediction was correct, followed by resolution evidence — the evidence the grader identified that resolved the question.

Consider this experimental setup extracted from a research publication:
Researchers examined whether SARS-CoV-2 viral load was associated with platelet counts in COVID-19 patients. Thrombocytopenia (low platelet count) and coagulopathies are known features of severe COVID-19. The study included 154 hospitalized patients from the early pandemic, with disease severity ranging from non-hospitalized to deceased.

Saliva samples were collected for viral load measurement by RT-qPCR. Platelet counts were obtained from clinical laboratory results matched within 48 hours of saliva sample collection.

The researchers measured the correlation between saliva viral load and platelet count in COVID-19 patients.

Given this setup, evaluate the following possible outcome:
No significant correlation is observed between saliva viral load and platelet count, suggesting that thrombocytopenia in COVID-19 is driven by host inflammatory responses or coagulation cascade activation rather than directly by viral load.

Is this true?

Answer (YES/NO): NO